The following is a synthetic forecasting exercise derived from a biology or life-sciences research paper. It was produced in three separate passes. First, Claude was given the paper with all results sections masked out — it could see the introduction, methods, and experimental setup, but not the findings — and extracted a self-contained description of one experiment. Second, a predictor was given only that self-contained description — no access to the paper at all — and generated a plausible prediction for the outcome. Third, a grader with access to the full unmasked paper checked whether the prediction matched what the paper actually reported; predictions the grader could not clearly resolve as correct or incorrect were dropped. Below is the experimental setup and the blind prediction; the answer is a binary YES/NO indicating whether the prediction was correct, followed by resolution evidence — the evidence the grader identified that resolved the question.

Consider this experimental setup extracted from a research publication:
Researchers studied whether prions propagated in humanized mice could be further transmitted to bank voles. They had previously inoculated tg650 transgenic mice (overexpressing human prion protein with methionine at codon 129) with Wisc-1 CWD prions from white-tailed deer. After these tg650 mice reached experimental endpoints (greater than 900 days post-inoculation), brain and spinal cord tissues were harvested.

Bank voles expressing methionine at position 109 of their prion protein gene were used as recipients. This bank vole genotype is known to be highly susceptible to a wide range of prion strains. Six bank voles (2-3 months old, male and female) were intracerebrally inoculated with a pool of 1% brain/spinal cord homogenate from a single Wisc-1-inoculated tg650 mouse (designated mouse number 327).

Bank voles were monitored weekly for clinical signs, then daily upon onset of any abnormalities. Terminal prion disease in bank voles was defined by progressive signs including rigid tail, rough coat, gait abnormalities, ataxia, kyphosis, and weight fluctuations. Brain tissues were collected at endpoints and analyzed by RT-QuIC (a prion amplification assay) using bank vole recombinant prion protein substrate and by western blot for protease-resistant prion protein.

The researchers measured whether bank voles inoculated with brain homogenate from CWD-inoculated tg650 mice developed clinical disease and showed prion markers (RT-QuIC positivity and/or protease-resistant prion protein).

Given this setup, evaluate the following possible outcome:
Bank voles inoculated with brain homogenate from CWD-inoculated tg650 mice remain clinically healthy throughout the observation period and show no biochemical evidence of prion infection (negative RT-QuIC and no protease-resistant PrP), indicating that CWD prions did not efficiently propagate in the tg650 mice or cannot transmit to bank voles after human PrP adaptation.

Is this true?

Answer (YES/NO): NO